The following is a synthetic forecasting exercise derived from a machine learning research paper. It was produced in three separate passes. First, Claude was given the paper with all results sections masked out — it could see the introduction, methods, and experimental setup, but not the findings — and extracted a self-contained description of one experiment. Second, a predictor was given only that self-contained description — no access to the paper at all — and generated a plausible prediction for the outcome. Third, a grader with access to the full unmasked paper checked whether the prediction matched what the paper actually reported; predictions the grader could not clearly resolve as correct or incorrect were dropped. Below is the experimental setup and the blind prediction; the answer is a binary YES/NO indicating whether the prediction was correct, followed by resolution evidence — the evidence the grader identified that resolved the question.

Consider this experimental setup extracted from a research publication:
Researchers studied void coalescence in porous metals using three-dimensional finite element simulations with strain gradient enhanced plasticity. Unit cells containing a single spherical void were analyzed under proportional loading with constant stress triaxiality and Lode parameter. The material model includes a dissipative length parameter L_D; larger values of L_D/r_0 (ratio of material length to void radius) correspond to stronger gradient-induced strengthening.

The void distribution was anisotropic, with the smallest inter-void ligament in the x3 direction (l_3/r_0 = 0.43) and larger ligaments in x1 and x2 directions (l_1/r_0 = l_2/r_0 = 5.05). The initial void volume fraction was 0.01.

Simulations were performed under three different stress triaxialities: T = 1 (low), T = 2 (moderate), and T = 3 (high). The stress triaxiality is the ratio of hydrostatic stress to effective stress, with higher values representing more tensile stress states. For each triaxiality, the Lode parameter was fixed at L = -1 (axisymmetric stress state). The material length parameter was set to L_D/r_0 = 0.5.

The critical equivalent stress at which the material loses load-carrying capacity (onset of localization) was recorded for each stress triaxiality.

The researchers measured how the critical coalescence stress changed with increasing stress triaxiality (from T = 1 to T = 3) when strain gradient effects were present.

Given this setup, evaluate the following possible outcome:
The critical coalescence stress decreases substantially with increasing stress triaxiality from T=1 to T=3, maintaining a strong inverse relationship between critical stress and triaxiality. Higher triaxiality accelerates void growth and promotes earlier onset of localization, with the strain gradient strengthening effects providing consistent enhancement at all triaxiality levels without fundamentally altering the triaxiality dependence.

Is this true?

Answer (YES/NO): NO